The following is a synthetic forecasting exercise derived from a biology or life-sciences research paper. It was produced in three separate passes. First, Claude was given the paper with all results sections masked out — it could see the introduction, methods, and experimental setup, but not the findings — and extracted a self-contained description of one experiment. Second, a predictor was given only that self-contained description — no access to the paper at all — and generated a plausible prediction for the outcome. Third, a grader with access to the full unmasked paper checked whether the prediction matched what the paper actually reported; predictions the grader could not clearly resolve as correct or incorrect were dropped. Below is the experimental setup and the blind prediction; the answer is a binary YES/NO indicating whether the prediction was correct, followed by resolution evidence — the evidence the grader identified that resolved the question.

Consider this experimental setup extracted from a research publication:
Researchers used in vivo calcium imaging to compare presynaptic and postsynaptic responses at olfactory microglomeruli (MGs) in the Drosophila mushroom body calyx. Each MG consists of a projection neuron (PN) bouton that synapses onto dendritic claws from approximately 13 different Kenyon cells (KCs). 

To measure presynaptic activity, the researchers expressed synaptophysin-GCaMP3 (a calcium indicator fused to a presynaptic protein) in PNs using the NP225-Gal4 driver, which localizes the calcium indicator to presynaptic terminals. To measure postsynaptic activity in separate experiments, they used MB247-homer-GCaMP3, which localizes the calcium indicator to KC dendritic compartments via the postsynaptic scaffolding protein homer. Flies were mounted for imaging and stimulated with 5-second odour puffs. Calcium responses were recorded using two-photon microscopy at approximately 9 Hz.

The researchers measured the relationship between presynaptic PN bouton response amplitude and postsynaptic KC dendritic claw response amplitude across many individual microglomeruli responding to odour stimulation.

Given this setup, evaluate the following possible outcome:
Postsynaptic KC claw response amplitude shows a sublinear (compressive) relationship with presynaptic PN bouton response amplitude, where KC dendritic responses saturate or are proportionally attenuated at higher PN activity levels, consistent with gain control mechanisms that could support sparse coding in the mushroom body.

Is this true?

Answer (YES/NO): YES